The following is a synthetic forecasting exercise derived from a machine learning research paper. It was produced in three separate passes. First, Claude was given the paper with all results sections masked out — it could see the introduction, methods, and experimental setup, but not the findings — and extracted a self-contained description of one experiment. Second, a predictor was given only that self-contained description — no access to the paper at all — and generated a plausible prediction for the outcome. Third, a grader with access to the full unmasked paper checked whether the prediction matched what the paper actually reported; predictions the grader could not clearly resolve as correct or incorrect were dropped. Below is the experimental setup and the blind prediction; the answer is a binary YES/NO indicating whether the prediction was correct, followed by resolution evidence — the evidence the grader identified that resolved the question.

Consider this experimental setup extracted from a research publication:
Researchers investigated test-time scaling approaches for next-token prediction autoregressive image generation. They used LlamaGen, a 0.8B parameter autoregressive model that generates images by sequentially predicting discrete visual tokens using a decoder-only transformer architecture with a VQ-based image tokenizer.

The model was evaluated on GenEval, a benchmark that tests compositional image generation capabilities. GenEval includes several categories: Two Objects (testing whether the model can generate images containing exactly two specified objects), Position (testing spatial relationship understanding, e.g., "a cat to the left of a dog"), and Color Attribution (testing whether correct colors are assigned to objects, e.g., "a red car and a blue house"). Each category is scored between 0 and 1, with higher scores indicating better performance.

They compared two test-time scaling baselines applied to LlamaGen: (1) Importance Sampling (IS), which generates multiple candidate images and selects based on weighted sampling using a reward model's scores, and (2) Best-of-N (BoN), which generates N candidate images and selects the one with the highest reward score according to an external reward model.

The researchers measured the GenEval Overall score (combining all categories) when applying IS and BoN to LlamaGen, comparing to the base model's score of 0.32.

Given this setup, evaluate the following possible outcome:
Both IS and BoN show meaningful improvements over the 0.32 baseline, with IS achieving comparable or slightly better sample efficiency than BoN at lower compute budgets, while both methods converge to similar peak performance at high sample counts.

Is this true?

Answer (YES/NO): NO